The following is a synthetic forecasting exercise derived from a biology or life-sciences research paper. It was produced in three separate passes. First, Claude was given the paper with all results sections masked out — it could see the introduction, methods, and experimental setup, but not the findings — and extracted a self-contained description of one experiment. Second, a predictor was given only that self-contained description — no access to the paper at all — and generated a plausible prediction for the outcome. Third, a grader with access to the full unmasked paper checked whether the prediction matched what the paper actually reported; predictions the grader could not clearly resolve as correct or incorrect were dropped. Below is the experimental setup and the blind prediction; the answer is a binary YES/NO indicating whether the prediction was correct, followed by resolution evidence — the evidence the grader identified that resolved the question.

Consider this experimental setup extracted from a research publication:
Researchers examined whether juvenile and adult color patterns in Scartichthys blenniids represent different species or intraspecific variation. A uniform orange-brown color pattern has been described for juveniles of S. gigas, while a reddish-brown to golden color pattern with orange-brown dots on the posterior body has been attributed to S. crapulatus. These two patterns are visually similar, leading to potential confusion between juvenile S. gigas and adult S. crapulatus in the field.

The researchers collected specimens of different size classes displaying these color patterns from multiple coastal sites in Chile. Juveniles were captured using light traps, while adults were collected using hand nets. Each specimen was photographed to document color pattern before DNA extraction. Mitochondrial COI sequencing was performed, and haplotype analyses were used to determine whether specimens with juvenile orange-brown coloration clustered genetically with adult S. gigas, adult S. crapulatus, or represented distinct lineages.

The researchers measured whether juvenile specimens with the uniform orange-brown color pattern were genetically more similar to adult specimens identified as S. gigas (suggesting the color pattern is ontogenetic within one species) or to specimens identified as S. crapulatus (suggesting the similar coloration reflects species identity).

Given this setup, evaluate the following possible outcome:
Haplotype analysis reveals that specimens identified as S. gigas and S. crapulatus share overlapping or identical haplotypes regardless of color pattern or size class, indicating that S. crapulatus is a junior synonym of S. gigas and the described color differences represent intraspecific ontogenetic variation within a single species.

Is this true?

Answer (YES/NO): NO